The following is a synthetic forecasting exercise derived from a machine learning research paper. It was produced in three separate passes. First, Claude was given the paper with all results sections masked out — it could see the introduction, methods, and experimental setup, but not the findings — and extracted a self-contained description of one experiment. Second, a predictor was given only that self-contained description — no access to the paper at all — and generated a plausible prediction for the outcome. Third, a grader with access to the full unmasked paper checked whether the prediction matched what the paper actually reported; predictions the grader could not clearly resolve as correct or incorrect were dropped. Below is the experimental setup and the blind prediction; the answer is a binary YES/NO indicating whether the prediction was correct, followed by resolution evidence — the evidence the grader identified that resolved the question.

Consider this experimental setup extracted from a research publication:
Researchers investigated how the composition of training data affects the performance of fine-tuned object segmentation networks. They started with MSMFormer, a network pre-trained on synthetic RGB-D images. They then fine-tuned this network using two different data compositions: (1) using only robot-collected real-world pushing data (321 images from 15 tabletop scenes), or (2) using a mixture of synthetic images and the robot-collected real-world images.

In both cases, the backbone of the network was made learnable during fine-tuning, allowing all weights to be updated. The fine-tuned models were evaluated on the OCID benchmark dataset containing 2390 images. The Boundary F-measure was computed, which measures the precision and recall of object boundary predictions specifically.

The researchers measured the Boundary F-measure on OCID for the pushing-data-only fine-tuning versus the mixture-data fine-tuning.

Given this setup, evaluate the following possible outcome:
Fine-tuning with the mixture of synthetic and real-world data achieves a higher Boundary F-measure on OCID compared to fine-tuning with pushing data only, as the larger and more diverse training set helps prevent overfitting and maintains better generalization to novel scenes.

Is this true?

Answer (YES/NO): YES